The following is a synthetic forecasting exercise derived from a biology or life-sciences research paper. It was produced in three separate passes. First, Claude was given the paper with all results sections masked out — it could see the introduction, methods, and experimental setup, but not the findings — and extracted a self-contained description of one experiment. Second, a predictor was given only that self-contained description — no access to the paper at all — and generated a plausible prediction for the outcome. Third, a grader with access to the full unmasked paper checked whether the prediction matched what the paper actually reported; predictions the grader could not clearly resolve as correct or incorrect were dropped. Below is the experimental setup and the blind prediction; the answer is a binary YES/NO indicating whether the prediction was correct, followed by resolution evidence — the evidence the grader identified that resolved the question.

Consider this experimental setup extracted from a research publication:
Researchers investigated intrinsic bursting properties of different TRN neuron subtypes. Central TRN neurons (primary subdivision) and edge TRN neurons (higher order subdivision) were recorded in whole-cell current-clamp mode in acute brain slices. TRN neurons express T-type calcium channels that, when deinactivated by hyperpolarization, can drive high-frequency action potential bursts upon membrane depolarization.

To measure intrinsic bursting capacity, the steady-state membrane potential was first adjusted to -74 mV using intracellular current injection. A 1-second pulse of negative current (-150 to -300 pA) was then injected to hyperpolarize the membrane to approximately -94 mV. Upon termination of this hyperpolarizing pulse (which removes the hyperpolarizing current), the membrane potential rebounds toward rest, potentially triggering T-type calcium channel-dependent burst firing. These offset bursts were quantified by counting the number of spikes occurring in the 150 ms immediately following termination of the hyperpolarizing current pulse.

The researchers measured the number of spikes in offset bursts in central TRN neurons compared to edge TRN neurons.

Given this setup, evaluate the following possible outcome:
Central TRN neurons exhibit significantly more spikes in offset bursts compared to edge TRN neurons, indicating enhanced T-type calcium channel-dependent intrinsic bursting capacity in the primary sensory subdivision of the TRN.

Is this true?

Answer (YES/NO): YES